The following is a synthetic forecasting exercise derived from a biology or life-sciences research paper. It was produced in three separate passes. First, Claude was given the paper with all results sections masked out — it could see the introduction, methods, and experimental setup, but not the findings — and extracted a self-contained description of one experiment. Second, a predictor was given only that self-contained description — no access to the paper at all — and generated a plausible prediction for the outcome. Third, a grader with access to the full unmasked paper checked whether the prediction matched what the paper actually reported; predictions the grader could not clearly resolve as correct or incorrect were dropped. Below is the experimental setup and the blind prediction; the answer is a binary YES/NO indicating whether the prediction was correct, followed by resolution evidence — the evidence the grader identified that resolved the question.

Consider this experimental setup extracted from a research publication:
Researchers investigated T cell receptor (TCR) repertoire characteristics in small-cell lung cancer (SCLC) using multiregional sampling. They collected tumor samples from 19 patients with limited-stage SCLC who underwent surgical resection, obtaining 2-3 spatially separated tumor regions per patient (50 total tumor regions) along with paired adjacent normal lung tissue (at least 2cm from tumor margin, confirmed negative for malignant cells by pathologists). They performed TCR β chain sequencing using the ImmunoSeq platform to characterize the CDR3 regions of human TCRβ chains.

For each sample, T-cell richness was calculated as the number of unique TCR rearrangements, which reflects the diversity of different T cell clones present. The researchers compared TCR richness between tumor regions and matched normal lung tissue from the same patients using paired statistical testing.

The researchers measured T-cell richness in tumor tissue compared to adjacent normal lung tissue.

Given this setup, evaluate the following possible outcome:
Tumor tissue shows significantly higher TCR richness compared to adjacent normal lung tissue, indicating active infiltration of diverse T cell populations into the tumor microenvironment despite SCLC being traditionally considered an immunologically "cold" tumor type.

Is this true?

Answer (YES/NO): NO